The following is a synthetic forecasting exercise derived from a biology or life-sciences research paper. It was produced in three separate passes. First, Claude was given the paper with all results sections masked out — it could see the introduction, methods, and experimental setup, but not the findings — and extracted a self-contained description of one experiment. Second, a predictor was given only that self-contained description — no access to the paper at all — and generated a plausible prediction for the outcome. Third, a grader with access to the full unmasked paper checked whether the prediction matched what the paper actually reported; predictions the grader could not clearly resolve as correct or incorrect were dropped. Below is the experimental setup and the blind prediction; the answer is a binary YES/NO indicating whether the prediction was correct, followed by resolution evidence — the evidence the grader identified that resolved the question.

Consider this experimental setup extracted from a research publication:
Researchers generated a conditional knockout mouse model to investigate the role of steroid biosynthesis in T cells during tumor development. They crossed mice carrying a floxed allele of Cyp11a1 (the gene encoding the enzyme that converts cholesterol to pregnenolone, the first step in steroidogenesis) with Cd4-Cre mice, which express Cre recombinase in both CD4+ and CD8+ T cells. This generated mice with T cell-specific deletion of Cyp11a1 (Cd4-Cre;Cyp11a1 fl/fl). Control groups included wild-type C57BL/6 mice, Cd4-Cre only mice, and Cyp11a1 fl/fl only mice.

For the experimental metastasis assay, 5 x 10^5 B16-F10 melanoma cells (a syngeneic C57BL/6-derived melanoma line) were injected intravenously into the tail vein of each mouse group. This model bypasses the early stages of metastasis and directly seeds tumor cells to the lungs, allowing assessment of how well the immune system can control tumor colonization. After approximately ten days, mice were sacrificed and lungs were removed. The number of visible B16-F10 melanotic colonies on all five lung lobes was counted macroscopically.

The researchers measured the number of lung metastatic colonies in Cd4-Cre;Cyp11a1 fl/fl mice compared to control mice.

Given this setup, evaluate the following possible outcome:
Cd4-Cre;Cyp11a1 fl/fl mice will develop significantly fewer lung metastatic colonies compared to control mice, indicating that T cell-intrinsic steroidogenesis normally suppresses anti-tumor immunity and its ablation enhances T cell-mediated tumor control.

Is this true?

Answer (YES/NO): YES